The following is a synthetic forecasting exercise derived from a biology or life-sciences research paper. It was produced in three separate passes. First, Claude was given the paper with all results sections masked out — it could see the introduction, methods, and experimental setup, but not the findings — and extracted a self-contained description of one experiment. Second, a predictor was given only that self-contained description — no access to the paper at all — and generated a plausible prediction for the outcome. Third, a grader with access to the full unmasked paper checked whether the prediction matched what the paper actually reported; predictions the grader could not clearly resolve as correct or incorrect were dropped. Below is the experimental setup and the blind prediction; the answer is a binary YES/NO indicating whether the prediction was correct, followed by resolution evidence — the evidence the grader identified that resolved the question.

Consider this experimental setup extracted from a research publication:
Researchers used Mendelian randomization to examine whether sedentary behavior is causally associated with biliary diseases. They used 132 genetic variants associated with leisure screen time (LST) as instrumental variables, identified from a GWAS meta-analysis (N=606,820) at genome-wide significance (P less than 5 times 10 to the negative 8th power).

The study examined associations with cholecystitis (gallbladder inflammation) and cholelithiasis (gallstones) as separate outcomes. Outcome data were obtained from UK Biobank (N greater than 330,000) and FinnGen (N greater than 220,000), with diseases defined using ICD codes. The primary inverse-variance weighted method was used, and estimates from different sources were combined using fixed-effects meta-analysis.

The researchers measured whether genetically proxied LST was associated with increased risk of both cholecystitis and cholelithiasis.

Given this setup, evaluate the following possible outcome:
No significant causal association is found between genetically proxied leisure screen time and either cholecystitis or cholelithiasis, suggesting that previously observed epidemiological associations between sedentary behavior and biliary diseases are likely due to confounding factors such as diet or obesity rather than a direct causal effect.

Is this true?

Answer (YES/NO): NO